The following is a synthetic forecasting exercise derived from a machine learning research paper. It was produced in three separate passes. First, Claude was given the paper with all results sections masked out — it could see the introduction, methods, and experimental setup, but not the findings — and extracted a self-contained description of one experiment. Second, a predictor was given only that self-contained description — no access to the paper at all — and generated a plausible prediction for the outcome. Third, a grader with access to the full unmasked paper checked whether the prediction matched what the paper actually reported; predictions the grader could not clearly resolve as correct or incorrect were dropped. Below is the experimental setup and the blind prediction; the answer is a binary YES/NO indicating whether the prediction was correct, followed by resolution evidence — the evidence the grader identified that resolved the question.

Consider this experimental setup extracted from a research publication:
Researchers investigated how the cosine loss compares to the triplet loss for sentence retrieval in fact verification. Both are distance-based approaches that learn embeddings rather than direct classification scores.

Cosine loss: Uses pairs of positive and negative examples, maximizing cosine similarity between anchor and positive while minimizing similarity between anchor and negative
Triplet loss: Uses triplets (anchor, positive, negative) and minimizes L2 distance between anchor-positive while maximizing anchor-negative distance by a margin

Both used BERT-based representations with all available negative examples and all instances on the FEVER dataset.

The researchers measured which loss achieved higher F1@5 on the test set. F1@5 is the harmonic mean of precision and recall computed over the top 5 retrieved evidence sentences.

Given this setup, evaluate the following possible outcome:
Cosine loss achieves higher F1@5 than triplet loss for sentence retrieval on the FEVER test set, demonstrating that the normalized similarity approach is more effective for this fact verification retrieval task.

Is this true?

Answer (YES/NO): YES